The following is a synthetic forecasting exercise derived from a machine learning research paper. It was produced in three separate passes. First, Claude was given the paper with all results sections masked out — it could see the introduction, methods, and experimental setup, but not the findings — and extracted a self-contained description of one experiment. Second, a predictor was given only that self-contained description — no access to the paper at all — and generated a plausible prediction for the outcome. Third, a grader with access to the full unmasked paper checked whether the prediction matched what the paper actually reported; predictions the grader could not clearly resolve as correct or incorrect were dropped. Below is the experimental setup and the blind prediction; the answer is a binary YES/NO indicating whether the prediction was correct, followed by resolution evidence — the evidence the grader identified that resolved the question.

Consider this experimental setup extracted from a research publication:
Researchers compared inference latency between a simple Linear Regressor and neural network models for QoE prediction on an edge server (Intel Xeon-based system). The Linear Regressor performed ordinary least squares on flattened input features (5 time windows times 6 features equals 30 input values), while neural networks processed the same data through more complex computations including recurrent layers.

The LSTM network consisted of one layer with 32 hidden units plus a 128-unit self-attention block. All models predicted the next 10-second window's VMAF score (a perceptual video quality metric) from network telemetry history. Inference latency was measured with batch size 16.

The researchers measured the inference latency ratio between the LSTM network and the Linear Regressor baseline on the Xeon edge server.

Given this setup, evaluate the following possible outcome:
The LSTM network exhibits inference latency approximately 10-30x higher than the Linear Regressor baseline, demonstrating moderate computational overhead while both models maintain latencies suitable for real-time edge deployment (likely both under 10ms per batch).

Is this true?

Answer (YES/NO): NO